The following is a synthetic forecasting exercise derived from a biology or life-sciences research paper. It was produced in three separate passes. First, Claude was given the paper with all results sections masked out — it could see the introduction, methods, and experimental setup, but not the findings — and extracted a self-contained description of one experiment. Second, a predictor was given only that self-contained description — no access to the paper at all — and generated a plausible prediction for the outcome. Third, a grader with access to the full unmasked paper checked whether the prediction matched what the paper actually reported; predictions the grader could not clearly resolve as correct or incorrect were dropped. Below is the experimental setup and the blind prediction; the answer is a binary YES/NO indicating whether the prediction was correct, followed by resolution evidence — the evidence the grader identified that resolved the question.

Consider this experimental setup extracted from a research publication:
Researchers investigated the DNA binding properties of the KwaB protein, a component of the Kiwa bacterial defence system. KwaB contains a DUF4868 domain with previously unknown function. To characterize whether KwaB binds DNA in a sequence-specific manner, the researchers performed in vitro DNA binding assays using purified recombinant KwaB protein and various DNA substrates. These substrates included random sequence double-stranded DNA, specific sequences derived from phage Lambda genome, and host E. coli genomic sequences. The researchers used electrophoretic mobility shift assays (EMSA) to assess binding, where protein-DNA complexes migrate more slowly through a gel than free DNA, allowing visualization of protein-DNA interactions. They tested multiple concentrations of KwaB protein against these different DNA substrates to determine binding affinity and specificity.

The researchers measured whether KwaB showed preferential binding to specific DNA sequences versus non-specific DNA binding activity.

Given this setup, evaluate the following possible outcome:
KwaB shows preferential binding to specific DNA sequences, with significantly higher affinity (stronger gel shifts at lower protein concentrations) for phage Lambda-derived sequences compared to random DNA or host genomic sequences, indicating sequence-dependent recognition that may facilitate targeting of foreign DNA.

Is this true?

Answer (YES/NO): NO